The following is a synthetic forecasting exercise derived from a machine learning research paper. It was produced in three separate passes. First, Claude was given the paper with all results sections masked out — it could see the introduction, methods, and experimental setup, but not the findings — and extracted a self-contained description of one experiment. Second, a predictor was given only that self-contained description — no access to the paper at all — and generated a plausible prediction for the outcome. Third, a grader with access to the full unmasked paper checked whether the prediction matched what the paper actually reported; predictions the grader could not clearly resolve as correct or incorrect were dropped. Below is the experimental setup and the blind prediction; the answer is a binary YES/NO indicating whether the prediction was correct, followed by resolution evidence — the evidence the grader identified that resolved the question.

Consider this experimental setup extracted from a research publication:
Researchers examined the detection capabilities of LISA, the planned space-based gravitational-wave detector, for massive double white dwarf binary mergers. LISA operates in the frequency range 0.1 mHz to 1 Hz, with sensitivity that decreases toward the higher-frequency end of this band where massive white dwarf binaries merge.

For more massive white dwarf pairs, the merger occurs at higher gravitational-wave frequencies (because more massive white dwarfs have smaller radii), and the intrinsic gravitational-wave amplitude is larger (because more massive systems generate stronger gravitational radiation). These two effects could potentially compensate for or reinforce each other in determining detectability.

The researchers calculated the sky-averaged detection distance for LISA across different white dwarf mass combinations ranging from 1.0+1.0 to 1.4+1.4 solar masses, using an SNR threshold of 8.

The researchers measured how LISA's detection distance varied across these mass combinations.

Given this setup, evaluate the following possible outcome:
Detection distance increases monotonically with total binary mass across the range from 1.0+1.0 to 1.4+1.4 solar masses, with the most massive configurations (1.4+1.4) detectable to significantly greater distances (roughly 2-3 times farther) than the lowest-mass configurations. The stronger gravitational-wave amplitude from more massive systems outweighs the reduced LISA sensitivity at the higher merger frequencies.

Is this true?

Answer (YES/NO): NO